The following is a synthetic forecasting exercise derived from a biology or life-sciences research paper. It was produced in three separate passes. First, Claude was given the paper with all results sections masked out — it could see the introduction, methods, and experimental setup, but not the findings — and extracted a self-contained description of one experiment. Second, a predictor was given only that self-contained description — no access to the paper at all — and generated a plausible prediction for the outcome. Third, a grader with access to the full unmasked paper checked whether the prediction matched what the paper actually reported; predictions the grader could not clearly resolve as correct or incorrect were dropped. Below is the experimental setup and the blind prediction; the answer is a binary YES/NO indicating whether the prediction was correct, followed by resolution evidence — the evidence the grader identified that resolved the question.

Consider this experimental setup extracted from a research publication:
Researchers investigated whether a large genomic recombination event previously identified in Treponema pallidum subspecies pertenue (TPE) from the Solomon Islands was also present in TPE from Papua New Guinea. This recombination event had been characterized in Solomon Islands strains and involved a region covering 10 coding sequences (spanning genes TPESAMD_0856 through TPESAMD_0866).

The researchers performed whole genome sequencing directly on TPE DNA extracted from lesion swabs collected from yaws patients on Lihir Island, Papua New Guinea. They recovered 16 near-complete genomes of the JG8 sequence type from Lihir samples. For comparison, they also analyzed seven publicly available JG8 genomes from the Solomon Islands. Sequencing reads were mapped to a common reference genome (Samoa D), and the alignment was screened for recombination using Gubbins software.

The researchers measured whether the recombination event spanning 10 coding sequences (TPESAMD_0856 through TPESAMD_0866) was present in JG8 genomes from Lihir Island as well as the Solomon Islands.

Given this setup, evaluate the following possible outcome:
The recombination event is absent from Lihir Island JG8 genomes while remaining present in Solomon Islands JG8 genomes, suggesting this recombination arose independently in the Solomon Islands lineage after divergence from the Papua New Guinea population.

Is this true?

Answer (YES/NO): NO